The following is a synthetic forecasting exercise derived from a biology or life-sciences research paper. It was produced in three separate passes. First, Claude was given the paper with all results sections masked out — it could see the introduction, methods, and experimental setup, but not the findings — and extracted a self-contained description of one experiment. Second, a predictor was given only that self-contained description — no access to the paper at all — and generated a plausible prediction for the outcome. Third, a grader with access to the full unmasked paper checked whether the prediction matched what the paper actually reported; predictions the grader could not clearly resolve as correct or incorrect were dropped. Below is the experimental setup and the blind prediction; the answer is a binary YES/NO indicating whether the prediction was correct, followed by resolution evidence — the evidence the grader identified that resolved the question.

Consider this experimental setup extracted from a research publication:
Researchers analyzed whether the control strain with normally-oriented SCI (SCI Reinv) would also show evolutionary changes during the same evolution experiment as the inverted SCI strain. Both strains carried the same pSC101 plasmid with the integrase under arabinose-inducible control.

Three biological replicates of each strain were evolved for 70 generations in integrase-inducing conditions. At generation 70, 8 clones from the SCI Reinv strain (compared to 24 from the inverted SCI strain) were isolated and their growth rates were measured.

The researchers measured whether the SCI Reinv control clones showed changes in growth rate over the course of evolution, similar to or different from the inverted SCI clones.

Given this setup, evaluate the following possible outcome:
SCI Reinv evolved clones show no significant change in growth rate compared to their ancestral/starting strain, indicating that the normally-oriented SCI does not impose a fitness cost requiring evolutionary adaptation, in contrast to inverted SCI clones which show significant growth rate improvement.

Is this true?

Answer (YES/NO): YES